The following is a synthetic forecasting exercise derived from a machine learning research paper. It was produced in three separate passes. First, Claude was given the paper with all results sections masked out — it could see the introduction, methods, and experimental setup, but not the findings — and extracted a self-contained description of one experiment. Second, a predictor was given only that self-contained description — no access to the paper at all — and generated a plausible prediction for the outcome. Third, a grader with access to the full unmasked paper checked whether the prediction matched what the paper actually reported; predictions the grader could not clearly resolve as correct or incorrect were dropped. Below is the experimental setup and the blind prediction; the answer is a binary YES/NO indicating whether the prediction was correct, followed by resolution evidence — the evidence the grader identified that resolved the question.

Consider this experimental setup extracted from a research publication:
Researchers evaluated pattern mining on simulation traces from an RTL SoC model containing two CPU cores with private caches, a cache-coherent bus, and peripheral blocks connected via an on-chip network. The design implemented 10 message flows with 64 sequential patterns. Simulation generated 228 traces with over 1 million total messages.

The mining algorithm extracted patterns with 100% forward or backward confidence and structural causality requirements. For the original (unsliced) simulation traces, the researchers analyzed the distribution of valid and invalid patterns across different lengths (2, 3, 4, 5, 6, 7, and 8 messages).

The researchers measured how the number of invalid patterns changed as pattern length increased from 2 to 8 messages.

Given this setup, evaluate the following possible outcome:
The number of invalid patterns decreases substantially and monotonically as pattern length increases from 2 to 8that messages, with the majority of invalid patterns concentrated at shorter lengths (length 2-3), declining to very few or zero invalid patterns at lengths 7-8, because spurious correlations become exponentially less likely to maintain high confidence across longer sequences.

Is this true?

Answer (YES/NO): NO